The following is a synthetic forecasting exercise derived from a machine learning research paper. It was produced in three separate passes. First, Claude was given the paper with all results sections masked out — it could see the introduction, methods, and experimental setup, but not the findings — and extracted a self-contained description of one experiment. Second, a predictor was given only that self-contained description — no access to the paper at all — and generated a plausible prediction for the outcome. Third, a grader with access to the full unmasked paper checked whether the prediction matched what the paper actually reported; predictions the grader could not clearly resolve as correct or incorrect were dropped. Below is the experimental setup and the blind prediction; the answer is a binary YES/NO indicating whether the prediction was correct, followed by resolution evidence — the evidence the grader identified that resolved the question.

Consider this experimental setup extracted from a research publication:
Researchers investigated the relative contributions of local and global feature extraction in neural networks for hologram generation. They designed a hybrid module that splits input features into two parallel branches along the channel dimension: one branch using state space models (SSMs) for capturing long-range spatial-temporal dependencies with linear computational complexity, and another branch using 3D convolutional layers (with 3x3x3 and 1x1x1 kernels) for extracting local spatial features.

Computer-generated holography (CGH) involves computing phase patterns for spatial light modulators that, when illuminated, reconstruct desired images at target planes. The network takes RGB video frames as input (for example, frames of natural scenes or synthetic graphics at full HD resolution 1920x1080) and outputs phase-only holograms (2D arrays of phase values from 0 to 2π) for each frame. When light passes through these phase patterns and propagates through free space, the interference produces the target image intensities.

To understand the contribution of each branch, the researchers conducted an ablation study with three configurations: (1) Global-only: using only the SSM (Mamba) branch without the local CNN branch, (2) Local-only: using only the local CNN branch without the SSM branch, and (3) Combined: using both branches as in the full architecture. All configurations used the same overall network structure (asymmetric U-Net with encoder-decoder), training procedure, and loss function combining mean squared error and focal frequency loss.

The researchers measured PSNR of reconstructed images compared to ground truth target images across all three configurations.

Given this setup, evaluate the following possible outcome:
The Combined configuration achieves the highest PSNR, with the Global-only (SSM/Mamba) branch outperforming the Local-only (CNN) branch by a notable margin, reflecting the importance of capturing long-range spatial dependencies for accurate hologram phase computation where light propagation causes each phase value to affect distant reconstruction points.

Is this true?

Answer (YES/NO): NO